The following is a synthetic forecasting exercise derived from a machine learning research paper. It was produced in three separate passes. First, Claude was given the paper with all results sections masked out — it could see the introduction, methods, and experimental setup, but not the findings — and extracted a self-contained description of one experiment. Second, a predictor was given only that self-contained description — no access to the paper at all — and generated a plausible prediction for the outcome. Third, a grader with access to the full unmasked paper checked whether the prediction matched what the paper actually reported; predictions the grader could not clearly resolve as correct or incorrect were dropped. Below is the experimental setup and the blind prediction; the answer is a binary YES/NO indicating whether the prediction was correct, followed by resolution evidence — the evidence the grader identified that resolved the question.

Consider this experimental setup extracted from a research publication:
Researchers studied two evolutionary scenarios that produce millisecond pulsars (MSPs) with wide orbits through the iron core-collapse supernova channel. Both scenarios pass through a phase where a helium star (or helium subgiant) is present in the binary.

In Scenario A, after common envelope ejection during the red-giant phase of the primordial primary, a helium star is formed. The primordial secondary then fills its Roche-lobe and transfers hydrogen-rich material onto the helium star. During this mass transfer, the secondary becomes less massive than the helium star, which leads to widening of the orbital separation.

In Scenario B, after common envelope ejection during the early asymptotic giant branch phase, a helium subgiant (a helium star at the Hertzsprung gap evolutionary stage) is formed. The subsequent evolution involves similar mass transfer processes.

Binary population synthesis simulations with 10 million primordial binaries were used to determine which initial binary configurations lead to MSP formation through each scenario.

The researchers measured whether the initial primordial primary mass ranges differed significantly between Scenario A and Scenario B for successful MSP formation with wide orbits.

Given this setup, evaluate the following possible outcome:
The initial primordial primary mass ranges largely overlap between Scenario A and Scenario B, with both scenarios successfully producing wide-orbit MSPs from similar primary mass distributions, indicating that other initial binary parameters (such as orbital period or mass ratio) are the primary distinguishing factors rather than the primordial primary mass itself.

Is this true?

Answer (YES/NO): NO